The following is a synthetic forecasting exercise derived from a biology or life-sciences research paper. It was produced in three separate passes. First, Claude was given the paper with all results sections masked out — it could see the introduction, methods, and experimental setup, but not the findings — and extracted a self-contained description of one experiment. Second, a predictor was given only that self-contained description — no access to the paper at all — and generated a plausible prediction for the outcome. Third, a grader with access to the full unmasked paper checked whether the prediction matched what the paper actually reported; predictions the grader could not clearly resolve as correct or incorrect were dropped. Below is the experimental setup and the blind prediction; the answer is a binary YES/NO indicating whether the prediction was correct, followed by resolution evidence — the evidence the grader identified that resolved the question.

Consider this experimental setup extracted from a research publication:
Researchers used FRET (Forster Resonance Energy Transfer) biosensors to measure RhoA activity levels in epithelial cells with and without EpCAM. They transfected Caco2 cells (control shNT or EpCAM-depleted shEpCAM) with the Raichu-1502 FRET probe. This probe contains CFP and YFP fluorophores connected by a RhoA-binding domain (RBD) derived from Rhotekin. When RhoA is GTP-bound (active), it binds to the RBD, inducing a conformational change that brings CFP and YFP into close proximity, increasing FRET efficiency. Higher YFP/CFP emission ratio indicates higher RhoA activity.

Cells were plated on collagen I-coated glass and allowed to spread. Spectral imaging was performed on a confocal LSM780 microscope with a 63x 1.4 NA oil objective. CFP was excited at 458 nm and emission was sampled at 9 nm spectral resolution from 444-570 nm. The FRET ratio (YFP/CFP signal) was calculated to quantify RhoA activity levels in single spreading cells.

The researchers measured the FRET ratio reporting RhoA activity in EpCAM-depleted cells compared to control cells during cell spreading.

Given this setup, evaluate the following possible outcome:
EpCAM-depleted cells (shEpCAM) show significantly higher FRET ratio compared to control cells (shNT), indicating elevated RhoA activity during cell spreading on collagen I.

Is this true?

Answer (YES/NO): NO